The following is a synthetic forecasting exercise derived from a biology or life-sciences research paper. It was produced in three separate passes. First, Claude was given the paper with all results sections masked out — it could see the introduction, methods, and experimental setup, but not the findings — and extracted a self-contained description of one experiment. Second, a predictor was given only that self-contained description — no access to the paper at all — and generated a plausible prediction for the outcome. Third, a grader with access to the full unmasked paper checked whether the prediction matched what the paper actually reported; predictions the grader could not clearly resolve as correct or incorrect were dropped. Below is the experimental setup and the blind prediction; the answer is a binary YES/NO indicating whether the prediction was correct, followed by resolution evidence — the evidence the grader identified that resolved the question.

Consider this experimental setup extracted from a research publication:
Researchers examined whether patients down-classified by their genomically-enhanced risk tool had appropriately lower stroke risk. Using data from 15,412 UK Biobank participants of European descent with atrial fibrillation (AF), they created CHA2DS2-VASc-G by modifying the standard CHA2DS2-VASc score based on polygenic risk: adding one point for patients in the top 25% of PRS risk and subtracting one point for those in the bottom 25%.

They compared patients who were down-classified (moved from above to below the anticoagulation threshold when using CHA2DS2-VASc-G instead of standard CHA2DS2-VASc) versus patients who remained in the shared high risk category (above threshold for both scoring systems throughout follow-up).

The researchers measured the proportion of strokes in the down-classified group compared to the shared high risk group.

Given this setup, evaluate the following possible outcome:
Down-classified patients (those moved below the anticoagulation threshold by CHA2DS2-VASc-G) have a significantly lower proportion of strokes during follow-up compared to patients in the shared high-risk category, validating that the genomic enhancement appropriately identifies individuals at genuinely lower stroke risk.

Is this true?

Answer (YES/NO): YES